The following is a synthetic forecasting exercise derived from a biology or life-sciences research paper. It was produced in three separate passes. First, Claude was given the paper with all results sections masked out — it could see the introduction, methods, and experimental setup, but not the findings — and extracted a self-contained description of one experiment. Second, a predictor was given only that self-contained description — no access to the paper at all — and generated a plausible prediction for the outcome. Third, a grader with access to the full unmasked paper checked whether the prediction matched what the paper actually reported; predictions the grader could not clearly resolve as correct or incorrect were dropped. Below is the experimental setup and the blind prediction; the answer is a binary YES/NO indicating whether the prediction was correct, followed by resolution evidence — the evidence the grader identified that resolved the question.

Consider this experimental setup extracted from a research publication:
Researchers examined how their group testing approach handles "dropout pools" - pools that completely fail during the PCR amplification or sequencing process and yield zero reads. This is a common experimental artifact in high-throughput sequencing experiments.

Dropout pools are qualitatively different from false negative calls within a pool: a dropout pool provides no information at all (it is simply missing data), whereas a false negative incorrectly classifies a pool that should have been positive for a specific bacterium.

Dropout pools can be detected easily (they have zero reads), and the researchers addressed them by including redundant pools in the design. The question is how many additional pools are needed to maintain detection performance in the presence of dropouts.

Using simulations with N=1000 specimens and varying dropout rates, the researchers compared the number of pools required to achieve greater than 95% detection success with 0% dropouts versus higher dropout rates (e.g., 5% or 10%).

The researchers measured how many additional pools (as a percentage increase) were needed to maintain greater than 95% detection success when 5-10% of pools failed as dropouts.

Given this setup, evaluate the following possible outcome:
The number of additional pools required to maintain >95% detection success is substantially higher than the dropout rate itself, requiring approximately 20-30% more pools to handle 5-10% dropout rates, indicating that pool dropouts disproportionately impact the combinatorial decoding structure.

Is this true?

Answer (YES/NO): NO